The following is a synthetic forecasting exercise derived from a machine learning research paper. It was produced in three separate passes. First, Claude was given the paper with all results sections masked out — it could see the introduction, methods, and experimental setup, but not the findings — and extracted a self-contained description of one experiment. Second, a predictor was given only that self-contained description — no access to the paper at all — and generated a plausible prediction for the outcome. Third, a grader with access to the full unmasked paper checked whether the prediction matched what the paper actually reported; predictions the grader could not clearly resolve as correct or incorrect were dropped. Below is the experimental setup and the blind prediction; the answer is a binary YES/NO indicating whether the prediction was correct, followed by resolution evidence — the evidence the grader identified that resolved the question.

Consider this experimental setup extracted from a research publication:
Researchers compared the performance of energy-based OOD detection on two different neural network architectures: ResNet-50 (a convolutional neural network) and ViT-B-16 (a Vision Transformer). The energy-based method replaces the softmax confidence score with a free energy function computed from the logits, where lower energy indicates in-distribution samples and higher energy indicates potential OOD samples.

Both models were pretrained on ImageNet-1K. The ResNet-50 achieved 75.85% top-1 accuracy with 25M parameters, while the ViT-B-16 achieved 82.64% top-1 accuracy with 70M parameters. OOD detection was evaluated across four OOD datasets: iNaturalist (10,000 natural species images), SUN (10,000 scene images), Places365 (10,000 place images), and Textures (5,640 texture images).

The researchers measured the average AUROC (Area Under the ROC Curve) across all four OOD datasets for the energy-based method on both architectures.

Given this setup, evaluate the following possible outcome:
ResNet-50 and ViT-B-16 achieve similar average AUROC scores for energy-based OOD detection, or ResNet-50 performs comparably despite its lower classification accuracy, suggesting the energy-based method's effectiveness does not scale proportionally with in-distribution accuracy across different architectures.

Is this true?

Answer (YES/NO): NO